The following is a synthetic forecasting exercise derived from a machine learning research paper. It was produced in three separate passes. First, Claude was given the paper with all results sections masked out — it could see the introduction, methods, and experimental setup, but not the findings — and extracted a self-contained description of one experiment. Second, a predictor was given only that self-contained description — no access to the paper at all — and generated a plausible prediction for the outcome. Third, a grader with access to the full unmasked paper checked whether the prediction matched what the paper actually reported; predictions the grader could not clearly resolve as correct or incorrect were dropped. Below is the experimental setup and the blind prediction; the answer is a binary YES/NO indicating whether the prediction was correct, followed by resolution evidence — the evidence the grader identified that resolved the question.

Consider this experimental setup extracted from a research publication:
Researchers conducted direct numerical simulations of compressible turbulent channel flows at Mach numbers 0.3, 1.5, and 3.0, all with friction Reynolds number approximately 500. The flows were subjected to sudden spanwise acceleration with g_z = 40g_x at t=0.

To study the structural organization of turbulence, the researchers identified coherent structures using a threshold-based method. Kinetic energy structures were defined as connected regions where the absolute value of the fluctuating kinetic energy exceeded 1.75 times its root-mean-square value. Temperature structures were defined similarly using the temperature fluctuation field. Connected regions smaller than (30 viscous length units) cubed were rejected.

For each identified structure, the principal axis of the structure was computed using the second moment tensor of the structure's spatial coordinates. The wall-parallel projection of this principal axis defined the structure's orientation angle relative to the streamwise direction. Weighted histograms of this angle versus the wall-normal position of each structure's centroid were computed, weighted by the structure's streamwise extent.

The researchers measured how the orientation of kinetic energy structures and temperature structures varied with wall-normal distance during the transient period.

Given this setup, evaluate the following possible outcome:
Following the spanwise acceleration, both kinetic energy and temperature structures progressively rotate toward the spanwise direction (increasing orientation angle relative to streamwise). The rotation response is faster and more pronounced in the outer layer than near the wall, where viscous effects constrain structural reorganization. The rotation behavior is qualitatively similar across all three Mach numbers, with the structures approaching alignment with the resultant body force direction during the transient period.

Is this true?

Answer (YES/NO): NO